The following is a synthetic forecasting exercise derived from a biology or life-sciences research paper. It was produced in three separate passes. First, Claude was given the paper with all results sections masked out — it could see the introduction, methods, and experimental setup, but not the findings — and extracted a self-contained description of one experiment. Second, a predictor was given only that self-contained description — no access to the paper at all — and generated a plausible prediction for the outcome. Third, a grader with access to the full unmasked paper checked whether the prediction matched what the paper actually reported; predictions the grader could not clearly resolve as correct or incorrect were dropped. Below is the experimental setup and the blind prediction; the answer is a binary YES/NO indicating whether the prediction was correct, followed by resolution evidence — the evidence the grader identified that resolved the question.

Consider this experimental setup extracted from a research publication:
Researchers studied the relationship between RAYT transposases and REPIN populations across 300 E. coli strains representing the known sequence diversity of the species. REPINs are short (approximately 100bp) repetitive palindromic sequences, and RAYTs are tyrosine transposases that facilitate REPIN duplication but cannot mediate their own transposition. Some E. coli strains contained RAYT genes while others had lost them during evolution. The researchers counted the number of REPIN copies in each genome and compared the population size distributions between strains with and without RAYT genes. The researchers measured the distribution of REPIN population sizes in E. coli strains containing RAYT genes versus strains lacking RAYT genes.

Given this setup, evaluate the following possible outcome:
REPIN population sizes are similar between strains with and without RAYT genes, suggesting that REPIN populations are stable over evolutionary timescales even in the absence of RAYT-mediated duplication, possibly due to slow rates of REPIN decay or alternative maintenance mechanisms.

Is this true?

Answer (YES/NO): NO